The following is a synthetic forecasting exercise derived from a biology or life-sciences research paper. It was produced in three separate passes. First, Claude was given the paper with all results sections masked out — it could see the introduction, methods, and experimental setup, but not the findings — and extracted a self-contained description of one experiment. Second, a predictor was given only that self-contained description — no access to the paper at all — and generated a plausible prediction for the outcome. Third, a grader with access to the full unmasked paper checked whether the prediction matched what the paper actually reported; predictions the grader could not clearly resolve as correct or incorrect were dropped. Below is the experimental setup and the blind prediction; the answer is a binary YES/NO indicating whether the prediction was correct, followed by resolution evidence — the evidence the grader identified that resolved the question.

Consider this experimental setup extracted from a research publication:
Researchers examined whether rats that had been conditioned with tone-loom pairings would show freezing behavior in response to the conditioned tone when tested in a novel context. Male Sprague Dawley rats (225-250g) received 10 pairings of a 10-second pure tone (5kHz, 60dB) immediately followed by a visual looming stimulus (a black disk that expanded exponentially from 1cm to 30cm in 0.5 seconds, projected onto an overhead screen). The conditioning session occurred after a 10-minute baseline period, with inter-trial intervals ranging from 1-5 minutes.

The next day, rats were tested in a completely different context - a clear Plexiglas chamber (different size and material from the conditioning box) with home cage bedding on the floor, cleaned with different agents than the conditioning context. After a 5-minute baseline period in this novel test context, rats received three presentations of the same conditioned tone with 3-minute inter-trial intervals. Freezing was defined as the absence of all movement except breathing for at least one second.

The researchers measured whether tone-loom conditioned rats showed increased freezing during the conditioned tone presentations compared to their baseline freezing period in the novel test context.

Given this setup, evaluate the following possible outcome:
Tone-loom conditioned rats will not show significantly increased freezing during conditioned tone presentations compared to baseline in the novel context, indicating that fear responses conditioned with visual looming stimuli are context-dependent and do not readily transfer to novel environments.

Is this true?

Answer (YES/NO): NO